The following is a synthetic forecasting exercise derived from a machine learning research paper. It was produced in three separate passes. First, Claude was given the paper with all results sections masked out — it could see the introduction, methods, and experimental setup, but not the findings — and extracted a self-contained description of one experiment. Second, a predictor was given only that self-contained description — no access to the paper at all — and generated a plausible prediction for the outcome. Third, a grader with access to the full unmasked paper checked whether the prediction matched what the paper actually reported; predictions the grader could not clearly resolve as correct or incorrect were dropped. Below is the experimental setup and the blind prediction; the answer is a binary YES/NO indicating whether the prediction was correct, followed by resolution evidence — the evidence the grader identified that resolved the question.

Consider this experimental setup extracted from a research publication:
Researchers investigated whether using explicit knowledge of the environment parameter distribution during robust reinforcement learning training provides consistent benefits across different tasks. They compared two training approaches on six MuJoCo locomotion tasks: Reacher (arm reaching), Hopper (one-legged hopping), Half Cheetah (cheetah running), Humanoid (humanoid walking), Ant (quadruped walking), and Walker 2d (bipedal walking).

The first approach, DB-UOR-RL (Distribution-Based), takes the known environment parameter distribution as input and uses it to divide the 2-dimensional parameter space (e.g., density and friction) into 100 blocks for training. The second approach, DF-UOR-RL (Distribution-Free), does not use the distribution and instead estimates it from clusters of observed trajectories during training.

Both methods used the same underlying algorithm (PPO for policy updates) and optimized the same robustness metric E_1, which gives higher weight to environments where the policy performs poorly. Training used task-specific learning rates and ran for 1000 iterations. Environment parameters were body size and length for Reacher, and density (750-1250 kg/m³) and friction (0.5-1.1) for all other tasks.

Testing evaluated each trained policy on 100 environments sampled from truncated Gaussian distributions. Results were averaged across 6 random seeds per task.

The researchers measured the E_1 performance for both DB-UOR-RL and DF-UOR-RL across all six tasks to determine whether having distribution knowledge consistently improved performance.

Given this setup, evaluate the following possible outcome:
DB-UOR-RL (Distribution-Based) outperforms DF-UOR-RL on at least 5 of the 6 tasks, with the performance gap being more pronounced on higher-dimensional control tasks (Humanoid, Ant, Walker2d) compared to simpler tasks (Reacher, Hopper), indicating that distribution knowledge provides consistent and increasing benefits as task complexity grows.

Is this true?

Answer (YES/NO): NO